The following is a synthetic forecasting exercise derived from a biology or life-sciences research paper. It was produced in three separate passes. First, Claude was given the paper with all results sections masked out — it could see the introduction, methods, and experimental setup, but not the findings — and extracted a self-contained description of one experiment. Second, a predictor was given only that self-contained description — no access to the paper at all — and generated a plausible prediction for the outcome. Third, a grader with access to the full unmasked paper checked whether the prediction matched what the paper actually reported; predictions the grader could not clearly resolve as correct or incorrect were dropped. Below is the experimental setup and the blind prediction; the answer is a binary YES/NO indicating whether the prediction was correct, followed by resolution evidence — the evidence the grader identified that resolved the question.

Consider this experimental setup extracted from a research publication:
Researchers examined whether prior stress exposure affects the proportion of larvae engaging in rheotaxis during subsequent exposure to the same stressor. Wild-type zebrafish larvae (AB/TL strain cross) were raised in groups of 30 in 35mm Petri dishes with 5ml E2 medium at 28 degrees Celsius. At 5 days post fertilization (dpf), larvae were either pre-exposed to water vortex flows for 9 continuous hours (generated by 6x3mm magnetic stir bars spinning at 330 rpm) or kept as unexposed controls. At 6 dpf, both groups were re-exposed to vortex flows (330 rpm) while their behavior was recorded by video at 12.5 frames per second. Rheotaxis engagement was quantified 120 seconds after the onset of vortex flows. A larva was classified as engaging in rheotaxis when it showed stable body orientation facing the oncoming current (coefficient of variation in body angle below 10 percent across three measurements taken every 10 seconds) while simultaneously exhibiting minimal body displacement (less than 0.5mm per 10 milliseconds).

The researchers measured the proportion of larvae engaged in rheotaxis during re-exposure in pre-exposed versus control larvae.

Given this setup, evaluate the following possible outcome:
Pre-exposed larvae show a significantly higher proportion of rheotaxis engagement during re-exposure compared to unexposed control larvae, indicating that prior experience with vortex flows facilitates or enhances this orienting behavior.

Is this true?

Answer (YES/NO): NO